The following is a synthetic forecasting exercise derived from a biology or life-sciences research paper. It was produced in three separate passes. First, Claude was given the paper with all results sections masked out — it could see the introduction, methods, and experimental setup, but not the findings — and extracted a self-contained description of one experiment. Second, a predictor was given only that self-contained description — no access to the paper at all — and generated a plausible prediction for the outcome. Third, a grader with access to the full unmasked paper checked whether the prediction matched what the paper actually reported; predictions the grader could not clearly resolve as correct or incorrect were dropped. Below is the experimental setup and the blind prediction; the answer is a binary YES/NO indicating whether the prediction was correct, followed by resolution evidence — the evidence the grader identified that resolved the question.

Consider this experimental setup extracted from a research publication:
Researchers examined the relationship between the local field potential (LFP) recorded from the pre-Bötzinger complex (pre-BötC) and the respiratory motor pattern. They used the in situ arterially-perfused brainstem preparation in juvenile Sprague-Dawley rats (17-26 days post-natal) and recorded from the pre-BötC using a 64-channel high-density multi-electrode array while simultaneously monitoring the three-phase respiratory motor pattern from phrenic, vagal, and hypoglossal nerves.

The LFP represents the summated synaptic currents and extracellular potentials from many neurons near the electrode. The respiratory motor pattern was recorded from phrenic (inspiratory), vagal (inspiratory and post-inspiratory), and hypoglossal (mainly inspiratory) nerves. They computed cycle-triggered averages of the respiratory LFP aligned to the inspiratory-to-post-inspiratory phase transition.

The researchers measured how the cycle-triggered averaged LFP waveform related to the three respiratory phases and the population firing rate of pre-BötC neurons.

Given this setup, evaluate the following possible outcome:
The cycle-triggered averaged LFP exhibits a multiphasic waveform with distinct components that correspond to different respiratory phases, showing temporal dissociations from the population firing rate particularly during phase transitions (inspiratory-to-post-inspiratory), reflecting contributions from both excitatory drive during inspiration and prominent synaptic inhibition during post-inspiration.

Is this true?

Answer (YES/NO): NO